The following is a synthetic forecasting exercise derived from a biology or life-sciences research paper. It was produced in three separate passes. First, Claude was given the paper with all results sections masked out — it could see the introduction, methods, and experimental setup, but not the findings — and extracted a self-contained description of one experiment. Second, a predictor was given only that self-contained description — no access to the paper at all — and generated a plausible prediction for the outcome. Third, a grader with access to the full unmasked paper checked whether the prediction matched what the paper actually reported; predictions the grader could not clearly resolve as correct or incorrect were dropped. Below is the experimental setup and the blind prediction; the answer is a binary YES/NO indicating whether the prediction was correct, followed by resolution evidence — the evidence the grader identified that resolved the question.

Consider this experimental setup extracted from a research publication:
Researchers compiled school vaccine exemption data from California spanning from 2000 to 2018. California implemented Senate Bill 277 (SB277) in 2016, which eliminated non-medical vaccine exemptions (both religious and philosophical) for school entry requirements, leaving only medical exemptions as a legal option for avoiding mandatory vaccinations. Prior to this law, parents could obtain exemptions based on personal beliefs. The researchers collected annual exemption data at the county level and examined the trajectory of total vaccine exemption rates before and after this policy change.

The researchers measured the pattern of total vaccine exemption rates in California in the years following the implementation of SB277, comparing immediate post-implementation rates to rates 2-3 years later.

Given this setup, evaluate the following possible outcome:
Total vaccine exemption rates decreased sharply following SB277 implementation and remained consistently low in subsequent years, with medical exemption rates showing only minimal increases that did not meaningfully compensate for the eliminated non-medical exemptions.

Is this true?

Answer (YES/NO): NO